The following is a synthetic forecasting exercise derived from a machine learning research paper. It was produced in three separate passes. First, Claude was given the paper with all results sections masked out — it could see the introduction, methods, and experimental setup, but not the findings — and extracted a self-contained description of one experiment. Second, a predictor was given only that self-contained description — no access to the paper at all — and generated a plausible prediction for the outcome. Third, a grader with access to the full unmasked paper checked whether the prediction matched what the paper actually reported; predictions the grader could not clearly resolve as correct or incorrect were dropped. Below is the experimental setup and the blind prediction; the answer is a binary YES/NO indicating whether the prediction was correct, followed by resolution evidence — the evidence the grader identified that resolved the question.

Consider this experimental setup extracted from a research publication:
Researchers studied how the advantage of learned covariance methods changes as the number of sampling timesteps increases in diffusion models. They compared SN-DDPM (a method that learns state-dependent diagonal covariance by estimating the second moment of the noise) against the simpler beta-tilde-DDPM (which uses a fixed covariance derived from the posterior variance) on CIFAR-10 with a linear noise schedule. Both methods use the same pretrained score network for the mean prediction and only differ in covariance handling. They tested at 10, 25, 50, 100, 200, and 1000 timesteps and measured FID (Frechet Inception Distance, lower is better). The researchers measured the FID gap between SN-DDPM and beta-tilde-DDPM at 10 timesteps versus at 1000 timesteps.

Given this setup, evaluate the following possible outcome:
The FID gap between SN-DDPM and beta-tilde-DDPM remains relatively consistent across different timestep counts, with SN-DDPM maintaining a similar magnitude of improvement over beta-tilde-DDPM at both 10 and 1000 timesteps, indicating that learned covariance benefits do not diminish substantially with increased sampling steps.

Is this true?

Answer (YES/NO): NO